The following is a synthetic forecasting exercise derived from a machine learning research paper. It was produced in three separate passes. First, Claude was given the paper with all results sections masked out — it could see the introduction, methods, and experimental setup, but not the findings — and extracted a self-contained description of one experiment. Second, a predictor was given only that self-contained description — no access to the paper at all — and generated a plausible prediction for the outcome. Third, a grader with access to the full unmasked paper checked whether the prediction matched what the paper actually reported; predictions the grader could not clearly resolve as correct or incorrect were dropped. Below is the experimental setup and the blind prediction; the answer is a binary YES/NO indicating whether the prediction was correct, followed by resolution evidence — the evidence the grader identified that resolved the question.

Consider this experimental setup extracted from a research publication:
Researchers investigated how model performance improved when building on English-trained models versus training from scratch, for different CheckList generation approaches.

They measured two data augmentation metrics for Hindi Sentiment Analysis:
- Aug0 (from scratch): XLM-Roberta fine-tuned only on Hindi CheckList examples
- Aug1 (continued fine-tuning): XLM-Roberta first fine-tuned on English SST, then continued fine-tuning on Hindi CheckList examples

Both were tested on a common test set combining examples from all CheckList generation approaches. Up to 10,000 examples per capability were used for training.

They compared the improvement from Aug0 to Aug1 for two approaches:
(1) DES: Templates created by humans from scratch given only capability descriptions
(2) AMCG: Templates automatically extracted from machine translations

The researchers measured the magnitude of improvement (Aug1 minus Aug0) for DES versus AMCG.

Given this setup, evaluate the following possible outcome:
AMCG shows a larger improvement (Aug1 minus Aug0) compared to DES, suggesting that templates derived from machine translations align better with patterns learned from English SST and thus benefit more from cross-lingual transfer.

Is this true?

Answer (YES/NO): NO